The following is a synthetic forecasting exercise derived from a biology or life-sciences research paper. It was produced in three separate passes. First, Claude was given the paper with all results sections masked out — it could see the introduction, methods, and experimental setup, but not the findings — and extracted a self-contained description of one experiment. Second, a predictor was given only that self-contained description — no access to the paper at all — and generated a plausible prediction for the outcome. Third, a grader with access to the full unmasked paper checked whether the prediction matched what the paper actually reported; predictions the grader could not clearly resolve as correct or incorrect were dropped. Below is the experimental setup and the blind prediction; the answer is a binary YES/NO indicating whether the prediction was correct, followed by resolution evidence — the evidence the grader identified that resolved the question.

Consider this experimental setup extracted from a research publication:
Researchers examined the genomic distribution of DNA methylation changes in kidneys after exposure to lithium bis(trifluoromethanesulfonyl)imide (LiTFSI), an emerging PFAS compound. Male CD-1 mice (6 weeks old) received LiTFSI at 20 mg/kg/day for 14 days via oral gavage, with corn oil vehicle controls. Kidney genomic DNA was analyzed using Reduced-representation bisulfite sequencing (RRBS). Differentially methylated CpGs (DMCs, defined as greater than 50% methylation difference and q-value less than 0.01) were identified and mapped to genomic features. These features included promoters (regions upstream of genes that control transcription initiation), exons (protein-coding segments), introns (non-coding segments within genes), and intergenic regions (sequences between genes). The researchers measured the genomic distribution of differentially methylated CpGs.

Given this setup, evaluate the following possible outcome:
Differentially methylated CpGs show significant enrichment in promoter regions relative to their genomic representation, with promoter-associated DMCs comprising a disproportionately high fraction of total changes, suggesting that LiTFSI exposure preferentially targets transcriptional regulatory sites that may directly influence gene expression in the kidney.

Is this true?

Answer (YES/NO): NO